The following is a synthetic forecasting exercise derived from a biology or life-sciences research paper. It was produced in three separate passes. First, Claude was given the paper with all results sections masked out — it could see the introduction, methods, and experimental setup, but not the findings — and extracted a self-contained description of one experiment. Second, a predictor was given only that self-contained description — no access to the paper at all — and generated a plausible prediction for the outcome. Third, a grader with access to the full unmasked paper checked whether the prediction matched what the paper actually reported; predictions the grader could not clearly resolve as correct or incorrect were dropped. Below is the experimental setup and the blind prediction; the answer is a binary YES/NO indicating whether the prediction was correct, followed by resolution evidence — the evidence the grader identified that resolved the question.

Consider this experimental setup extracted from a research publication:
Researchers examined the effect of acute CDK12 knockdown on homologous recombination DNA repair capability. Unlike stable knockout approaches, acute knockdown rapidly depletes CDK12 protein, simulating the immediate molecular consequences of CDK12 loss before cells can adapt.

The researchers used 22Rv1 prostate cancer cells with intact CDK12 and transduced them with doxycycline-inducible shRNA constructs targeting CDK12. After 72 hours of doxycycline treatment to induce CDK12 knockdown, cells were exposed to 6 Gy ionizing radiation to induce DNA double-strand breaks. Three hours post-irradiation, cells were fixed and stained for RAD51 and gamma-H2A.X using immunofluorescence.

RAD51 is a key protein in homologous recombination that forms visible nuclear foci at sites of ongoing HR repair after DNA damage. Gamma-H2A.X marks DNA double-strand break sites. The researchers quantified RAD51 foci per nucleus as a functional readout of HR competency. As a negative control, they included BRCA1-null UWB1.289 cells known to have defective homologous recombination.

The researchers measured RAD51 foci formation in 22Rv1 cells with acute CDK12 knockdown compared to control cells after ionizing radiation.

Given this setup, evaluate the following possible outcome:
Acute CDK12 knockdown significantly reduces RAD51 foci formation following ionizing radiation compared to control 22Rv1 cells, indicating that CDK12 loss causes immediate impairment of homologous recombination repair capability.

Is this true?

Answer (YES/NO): NO